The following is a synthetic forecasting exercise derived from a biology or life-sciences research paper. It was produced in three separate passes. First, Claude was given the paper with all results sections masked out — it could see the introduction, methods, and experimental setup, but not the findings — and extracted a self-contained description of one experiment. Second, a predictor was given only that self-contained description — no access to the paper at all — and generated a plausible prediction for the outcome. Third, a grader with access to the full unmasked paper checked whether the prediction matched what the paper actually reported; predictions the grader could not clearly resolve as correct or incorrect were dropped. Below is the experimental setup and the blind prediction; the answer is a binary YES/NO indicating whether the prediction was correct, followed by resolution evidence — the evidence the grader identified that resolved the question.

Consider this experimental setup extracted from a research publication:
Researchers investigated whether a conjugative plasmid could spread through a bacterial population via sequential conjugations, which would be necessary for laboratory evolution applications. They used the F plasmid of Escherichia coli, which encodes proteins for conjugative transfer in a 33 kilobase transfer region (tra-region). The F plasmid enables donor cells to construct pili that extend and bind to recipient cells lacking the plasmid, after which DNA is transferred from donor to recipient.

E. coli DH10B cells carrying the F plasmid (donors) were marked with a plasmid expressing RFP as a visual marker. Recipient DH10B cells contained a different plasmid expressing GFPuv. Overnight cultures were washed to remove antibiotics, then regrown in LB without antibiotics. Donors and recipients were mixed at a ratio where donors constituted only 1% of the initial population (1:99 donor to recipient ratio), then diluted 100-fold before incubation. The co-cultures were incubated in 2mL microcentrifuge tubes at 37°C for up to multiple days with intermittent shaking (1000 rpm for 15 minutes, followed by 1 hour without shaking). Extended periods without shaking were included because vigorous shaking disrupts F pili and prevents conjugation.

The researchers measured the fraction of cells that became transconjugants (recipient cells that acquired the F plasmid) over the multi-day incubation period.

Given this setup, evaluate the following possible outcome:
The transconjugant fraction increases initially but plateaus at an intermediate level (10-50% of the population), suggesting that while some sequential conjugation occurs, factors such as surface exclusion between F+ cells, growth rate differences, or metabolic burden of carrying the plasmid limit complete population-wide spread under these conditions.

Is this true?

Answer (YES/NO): NO